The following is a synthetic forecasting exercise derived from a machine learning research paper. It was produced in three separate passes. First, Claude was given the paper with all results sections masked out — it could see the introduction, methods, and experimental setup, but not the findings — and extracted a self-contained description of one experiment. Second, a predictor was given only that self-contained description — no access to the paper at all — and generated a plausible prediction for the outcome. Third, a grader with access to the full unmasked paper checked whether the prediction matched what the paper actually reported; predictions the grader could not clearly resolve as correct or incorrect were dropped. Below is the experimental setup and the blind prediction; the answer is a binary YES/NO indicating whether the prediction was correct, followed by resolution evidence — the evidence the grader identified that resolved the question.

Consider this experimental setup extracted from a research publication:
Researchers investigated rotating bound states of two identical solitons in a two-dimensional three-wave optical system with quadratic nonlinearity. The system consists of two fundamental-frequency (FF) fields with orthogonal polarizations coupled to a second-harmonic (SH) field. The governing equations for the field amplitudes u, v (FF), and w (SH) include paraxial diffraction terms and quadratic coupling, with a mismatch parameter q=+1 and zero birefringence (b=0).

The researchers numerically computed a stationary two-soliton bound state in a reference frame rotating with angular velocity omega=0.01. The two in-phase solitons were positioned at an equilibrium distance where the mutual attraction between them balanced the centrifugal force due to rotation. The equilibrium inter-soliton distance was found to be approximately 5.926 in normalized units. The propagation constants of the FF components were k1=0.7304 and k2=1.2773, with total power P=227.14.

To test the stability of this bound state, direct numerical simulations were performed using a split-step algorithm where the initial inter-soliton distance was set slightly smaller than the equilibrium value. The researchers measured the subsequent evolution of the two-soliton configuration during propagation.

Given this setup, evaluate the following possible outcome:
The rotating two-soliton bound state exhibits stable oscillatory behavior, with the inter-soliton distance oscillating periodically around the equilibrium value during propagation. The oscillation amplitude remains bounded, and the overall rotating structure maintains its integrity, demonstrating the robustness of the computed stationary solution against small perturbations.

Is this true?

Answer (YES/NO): NO